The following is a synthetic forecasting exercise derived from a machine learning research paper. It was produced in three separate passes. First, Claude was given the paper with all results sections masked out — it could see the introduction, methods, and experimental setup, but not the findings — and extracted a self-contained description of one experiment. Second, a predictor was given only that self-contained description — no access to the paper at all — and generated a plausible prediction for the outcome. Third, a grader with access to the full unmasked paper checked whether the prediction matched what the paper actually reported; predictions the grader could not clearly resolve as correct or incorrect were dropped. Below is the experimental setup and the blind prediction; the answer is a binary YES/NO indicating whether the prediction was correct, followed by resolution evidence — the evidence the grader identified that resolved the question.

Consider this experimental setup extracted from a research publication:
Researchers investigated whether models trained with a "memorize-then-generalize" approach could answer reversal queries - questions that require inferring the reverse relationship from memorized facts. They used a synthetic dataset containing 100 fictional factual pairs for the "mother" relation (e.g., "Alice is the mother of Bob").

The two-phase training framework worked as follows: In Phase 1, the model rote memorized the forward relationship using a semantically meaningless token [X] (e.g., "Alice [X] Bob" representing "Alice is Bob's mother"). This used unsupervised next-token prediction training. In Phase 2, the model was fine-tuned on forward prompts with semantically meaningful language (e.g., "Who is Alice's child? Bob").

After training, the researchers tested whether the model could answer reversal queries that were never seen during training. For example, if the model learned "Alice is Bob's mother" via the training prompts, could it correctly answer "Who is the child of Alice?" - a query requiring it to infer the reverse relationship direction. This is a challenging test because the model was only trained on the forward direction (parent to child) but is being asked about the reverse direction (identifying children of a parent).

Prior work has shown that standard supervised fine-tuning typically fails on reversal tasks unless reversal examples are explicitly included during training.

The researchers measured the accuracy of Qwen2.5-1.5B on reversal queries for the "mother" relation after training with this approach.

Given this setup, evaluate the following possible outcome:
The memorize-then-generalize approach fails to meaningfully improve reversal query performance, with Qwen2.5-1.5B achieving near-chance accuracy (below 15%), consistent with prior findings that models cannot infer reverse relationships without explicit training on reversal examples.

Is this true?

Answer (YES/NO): NO